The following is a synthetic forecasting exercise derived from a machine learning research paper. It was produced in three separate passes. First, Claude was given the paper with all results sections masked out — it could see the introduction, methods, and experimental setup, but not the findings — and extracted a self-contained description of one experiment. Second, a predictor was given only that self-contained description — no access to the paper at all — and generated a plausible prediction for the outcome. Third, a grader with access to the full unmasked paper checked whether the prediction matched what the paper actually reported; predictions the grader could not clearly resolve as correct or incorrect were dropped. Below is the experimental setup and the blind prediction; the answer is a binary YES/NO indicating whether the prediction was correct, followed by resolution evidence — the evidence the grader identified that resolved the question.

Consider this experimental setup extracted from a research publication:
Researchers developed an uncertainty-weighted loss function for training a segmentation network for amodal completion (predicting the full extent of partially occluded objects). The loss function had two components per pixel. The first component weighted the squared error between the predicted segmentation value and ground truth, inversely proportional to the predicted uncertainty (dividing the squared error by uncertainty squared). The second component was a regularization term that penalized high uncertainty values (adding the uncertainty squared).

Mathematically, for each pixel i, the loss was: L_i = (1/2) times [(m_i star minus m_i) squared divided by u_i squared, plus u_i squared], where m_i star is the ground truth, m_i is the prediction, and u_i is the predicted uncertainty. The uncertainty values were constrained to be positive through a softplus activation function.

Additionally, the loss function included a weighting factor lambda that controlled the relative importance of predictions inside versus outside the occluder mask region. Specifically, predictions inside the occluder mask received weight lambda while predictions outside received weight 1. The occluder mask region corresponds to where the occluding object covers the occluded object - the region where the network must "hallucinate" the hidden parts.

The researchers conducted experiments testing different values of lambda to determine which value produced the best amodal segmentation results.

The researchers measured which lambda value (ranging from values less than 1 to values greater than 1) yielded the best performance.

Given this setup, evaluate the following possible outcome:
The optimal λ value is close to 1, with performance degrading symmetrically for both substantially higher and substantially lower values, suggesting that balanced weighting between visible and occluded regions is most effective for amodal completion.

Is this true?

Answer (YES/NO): NO